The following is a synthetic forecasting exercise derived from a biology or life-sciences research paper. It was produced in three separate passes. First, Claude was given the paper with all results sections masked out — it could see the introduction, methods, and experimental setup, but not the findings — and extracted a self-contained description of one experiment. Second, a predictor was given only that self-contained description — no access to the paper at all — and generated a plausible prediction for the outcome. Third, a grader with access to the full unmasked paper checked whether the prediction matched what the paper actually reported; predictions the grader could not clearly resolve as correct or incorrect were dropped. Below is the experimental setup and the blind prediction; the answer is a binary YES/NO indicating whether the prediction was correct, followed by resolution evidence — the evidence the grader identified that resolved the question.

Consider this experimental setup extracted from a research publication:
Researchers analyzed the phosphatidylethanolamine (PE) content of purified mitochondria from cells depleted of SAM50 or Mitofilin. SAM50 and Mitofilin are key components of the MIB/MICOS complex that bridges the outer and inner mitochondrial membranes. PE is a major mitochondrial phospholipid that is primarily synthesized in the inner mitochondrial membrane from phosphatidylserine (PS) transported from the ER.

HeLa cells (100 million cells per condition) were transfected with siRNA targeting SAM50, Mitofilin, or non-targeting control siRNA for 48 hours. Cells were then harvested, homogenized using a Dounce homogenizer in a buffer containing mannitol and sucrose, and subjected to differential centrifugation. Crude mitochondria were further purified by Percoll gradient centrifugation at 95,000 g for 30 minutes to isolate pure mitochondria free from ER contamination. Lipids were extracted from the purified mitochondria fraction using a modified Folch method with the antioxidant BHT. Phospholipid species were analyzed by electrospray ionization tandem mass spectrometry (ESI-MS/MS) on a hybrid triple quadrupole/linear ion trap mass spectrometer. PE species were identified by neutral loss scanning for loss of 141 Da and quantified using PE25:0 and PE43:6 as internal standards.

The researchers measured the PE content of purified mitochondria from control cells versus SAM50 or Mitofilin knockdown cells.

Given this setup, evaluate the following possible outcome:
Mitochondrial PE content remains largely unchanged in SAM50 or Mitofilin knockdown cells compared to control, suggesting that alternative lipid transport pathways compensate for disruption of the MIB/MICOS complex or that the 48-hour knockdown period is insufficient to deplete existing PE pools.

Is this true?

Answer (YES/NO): NO